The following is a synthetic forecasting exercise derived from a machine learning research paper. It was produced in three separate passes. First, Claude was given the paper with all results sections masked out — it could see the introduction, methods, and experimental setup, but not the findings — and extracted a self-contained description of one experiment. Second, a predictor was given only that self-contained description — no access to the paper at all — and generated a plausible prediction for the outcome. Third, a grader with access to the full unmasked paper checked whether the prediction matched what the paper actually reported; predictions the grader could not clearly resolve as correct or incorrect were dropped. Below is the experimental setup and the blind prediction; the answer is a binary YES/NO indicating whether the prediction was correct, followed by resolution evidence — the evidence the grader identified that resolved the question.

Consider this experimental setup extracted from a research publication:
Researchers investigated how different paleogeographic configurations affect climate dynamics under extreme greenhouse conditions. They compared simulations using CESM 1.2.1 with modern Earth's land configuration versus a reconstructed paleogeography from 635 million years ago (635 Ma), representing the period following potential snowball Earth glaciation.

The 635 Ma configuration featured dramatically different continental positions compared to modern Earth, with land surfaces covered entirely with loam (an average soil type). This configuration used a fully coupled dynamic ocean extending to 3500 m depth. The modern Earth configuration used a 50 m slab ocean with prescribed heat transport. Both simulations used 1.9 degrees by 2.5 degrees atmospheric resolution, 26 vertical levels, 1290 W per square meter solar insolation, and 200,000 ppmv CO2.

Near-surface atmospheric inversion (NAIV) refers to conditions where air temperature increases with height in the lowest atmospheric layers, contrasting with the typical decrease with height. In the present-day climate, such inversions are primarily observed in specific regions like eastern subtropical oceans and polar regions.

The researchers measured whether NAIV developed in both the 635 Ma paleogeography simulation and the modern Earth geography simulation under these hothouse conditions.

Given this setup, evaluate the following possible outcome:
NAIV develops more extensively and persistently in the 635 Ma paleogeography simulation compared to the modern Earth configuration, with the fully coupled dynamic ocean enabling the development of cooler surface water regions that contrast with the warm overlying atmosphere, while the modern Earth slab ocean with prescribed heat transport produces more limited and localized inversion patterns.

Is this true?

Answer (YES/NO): NO